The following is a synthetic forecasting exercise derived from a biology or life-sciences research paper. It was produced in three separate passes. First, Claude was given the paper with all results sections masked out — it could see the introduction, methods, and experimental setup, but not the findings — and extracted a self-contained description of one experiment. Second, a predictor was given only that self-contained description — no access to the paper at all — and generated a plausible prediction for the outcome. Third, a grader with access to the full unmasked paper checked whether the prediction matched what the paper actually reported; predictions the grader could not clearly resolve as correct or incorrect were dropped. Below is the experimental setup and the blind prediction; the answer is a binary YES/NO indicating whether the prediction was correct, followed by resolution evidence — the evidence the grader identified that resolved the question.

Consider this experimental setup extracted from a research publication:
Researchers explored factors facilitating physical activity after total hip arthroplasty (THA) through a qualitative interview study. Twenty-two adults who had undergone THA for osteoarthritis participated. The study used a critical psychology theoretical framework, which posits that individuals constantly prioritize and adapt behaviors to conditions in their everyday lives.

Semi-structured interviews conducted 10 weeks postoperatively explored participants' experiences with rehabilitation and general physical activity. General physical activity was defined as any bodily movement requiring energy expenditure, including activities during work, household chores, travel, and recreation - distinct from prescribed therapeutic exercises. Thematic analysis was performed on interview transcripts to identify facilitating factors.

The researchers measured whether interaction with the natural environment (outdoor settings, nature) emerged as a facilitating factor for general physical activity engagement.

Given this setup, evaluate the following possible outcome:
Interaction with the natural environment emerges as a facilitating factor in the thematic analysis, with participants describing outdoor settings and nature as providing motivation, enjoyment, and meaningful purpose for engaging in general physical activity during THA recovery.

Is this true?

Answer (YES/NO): YES